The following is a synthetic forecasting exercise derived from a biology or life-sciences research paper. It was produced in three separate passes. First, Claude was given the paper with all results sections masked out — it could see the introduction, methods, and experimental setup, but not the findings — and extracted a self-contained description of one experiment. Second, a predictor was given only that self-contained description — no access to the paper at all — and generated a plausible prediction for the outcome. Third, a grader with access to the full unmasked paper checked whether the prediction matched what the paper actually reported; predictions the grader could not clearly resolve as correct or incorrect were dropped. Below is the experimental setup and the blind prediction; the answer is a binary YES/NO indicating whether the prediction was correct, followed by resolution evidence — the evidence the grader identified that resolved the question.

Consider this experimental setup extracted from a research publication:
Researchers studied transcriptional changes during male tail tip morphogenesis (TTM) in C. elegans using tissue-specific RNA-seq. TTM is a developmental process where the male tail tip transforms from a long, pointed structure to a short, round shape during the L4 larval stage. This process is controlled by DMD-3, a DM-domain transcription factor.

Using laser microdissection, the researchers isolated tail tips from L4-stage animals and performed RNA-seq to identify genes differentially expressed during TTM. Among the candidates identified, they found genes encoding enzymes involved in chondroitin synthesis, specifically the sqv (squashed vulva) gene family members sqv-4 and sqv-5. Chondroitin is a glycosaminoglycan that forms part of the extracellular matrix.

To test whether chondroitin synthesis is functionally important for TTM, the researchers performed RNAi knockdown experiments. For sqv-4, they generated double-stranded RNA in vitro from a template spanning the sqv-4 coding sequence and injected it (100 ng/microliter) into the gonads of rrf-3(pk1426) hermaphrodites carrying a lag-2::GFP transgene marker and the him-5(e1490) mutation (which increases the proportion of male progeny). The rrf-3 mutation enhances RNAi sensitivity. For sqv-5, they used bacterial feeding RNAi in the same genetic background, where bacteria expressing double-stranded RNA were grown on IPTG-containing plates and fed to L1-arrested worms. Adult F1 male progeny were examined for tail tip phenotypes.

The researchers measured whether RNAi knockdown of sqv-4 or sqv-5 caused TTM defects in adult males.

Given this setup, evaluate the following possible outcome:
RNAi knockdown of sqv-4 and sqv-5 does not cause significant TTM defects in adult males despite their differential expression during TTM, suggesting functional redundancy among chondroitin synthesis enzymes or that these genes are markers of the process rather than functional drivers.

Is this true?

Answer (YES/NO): NO